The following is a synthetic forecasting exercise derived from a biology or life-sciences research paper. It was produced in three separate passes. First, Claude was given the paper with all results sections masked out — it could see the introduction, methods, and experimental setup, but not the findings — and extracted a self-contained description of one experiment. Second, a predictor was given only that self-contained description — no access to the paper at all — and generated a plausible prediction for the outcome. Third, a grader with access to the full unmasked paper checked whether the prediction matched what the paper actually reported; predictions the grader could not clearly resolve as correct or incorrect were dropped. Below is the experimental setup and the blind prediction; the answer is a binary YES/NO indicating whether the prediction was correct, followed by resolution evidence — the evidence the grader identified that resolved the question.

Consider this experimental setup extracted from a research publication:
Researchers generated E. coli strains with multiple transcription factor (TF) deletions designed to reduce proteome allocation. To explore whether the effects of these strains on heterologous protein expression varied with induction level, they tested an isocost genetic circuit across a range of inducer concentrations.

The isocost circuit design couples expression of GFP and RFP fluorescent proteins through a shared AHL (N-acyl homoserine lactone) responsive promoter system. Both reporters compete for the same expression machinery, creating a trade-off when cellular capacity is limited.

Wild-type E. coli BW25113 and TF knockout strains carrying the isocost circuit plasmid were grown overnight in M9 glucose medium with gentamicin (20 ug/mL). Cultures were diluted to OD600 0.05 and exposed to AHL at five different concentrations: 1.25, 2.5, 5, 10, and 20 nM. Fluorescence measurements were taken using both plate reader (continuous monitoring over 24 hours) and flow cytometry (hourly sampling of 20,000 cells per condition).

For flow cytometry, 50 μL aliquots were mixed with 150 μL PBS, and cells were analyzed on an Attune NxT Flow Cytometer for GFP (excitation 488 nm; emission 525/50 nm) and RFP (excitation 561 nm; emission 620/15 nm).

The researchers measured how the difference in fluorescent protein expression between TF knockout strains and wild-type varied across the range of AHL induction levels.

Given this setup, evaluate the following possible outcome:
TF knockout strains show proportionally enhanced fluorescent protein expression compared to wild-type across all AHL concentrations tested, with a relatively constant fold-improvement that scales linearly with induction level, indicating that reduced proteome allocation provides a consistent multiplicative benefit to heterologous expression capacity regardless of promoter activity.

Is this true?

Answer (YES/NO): NO